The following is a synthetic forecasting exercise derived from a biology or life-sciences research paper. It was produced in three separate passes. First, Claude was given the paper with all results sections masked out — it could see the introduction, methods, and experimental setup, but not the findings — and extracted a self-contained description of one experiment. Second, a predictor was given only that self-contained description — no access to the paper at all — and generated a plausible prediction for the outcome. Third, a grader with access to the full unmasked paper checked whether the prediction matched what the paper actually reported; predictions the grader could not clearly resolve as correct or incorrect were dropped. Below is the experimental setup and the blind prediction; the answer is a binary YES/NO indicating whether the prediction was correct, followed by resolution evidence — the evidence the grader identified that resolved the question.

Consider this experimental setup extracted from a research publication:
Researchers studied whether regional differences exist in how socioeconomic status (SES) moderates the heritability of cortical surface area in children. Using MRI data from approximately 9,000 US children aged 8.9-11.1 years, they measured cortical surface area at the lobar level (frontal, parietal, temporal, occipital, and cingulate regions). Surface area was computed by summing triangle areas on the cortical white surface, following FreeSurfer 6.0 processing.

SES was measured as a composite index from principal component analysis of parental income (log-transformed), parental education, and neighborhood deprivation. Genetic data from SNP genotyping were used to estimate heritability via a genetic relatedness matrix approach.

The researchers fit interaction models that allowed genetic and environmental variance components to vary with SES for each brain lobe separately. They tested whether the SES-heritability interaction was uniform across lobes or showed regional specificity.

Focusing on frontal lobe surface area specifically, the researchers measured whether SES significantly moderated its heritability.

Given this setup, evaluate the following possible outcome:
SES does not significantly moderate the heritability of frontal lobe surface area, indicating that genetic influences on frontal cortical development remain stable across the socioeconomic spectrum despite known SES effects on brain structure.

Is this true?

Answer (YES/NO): NO